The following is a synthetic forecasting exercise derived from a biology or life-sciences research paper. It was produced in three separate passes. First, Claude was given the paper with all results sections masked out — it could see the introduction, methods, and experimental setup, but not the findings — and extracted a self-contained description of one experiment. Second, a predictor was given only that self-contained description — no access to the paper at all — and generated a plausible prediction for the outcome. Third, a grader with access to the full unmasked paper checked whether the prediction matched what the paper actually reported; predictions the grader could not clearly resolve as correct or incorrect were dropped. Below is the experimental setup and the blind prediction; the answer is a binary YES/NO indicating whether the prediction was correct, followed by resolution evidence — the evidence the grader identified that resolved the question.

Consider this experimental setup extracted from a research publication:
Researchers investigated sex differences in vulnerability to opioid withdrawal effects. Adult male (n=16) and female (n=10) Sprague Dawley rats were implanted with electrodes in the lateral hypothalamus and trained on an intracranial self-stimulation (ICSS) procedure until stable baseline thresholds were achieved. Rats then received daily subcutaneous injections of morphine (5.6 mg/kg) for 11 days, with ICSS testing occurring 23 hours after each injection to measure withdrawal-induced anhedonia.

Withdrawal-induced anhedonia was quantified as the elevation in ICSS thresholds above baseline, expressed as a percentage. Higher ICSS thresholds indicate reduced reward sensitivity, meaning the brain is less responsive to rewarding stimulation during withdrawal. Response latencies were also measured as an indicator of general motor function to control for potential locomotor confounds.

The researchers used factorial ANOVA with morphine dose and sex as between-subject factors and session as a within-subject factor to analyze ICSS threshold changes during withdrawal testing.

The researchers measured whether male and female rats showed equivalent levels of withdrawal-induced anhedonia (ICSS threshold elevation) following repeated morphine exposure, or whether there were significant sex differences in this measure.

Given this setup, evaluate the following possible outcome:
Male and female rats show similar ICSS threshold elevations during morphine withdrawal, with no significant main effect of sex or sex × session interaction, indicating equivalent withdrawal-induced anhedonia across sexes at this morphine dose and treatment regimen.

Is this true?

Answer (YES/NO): YES